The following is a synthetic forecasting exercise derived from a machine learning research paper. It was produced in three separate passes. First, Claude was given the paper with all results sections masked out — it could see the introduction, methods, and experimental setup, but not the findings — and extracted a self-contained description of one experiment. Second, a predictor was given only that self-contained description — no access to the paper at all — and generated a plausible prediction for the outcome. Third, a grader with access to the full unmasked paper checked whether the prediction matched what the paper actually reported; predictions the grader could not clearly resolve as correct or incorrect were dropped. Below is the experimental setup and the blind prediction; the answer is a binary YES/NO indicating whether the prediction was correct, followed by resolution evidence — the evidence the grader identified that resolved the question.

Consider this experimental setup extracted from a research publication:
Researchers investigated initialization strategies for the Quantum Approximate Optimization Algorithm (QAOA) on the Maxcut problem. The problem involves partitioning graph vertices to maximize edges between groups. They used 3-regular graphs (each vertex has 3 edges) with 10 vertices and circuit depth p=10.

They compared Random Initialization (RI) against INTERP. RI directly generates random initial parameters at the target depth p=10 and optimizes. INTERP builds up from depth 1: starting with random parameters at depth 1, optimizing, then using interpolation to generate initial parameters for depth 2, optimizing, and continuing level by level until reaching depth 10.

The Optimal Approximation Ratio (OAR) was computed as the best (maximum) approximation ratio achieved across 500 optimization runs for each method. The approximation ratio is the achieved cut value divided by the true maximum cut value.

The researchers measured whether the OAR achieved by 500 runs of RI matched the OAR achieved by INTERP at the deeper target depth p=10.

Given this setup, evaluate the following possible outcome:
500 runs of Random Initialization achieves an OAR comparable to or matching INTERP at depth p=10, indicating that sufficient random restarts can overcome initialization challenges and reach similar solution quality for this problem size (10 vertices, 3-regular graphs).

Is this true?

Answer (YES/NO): NO